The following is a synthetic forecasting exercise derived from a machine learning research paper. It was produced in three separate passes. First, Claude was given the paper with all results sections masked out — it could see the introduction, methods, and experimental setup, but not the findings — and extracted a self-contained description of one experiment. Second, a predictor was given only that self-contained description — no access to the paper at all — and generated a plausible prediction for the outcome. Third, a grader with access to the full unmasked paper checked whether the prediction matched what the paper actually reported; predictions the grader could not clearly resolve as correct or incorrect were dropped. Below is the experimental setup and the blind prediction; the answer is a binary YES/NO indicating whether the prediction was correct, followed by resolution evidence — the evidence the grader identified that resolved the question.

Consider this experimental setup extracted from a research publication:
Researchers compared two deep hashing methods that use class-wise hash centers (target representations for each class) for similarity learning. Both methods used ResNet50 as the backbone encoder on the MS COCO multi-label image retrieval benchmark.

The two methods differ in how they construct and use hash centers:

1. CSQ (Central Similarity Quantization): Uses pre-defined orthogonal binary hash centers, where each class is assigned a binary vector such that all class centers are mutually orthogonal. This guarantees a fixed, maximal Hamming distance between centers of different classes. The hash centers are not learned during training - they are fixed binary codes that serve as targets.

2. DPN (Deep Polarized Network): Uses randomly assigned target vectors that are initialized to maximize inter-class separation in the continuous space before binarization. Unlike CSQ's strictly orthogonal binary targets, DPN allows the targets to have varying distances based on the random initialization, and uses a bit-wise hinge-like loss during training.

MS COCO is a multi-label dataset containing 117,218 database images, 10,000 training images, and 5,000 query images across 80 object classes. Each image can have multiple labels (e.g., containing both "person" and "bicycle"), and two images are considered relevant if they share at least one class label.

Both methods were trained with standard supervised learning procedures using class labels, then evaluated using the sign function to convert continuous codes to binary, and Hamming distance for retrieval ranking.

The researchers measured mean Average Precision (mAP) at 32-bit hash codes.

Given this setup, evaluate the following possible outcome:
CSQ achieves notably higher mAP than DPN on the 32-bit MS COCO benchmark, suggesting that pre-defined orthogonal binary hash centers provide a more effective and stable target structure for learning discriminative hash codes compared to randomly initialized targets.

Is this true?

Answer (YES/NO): NO